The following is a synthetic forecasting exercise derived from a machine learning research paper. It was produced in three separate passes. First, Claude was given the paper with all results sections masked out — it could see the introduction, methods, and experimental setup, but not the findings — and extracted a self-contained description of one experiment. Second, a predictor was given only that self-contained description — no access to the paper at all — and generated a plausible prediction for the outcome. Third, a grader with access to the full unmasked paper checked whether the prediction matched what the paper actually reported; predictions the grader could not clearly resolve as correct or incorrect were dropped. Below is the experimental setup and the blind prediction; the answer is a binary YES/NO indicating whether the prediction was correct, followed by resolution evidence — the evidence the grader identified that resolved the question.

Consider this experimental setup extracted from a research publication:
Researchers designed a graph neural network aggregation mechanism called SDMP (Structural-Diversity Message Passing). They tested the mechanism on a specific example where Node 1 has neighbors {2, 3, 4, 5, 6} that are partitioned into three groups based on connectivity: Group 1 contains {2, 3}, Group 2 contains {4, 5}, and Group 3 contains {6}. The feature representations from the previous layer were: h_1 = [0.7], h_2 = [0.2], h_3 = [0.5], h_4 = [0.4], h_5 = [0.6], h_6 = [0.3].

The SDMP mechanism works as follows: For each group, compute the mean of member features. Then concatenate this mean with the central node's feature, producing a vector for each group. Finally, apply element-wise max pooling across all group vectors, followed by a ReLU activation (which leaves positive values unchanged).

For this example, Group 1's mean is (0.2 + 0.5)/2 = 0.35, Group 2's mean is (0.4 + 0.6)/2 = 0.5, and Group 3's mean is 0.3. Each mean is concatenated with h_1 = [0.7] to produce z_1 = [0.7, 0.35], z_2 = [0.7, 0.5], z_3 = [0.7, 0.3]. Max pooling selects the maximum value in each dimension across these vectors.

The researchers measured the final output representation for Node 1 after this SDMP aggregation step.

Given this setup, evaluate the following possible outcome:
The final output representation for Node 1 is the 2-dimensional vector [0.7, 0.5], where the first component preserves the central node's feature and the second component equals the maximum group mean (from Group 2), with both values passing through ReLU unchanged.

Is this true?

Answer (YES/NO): YES